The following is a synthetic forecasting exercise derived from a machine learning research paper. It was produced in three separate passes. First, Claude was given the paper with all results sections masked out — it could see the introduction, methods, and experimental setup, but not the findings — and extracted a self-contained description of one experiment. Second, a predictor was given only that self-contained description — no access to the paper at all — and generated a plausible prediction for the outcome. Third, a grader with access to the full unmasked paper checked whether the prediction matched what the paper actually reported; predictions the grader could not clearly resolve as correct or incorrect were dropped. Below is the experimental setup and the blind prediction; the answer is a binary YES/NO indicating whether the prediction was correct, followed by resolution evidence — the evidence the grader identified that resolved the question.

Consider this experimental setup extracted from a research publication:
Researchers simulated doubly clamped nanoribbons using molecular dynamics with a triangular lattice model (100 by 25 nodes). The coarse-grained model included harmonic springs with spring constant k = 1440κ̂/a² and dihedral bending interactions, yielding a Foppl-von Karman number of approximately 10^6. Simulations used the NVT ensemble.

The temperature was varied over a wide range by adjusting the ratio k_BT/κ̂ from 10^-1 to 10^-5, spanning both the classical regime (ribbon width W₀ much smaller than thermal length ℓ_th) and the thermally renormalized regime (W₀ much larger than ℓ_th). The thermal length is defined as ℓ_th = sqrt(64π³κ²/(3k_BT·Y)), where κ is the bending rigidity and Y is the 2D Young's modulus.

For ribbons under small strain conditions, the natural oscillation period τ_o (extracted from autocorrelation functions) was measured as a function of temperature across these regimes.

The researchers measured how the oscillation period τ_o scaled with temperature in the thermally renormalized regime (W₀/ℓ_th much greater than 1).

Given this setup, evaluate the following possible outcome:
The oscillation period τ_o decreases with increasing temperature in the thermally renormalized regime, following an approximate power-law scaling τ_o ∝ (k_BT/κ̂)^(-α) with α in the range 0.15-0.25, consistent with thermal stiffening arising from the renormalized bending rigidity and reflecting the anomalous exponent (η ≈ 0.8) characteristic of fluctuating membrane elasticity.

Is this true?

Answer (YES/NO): YES